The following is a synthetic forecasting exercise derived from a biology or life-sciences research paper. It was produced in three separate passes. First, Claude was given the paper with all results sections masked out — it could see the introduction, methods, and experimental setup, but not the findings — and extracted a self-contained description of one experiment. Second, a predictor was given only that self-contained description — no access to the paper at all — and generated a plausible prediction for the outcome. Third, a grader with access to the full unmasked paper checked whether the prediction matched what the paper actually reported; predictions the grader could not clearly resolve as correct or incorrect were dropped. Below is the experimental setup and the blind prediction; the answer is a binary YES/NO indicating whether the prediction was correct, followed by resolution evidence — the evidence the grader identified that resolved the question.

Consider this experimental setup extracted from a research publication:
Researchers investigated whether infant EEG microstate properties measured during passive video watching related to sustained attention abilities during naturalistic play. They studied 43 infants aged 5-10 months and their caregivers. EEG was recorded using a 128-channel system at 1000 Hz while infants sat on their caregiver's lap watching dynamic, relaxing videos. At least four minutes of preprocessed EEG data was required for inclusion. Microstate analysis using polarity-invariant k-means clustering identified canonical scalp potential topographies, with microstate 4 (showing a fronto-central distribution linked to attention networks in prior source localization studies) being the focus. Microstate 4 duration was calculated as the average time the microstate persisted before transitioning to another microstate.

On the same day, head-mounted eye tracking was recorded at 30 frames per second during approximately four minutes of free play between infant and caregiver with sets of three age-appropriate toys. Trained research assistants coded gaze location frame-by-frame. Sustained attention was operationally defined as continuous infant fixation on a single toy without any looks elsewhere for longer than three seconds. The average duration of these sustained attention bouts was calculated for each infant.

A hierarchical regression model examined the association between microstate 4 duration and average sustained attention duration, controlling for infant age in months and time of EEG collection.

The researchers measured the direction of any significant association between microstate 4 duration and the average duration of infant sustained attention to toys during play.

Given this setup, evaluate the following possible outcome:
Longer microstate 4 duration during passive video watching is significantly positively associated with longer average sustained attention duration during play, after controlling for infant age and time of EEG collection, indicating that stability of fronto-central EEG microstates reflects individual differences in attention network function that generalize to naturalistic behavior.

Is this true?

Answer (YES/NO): YES